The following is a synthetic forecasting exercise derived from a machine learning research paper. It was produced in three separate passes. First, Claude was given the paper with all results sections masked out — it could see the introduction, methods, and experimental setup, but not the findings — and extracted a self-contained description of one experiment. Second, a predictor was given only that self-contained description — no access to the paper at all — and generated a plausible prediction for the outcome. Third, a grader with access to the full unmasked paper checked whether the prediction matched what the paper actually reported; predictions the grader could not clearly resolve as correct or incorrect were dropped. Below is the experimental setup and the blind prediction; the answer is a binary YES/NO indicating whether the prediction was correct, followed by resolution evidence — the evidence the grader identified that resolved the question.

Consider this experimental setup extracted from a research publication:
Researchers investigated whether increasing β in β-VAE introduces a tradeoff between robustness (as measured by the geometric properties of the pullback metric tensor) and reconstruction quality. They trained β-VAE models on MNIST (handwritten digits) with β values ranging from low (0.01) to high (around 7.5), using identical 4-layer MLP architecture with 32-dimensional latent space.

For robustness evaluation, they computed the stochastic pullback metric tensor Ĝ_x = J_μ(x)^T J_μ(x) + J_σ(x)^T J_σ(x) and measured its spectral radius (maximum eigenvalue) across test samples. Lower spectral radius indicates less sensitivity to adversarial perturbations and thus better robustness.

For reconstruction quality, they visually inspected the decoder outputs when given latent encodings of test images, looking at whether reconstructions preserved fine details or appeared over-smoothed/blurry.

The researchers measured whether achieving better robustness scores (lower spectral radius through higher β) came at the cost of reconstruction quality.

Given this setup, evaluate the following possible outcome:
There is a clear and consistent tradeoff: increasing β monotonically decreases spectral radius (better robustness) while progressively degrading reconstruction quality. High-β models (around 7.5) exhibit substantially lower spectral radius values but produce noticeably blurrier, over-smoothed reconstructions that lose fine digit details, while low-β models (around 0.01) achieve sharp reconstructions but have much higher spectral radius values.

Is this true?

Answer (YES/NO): YES